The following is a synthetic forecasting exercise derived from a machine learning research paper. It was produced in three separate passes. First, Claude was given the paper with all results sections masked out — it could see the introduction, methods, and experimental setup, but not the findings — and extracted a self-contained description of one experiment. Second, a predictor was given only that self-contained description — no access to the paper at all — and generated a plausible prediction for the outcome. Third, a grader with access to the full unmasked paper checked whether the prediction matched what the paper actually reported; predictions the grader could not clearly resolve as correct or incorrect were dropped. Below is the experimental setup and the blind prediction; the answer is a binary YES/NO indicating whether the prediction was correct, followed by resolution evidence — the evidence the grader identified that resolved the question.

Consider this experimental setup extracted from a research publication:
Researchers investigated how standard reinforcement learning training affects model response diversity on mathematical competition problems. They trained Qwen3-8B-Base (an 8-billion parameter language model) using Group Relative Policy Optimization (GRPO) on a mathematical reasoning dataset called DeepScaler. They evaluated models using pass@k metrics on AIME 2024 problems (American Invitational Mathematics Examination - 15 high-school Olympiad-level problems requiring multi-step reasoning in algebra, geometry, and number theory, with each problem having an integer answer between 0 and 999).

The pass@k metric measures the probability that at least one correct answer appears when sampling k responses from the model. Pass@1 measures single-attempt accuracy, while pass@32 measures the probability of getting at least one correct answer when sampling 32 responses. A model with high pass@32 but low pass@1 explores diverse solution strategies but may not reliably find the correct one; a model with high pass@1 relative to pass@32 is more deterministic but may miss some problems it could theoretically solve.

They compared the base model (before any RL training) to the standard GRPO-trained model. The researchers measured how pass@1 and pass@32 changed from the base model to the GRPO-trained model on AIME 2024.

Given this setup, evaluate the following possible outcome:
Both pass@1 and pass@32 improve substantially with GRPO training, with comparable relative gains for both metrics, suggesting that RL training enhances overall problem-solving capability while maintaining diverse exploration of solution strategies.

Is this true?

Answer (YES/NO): NO